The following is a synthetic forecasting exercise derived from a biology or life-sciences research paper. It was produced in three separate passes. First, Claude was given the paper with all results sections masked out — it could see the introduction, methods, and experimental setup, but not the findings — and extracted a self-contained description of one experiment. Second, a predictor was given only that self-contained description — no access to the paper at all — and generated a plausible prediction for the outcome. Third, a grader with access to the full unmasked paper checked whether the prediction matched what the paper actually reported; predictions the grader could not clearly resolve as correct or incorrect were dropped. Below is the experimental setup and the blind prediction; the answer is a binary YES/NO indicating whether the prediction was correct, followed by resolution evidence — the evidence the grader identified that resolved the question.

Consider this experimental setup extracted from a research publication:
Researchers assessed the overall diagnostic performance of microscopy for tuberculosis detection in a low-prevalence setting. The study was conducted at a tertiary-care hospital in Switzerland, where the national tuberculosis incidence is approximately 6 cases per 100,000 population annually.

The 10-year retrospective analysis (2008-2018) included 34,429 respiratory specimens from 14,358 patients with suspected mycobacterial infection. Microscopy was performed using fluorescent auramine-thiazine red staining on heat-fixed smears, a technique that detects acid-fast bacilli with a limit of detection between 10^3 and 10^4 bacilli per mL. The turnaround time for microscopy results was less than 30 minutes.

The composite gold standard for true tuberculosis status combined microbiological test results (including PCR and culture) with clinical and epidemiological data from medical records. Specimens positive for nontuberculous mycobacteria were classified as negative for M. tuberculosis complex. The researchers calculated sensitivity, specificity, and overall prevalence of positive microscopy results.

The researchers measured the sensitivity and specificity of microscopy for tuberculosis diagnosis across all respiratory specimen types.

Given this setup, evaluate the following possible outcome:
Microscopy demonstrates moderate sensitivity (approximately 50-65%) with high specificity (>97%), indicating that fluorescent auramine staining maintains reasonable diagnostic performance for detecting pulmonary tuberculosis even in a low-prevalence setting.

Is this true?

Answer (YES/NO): YES